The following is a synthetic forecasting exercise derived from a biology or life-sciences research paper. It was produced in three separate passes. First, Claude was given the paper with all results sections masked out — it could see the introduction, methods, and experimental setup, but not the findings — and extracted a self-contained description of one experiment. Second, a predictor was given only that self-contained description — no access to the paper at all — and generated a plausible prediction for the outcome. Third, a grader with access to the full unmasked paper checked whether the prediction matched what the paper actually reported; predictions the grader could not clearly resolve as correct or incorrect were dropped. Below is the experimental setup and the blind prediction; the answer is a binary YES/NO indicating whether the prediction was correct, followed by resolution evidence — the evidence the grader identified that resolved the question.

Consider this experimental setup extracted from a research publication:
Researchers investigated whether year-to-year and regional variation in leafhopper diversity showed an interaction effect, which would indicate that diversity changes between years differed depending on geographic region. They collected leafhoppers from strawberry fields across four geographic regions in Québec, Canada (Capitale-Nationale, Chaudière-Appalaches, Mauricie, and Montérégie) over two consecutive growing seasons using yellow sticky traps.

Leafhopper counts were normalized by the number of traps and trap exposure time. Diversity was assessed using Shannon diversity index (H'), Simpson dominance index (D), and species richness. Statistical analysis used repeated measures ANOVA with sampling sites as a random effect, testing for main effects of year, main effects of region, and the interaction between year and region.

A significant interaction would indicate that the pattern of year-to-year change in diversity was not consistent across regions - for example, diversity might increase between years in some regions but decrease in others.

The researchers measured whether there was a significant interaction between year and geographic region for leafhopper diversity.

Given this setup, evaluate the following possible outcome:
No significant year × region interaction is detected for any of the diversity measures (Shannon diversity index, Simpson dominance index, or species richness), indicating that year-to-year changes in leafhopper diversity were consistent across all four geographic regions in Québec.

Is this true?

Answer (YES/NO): YES